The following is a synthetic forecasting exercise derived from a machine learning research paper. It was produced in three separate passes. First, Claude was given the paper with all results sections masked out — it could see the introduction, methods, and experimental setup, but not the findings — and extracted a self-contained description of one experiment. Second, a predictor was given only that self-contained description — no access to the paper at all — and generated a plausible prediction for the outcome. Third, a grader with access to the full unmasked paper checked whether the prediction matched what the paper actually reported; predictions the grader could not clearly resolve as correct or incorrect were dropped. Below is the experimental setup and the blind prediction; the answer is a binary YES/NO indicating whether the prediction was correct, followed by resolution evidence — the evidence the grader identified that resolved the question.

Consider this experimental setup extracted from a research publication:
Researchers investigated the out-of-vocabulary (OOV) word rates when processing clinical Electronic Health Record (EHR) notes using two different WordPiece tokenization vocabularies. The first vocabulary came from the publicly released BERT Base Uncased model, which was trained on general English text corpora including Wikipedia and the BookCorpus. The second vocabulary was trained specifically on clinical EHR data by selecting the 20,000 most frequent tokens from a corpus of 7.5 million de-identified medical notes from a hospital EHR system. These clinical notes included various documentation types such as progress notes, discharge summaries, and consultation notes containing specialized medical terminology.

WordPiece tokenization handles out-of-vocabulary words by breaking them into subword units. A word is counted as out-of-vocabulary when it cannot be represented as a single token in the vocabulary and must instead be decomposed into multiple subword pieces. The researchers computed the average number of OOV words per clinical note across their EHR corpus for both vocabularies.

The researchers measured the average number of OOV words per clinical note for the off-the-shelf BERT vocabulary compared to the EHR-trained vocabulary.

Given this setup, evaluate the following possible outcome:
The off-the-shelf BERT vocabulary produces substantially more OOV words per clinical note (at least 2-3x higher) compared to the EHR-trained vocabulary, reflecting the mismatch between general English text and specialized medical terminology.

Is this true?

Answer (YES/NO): YES